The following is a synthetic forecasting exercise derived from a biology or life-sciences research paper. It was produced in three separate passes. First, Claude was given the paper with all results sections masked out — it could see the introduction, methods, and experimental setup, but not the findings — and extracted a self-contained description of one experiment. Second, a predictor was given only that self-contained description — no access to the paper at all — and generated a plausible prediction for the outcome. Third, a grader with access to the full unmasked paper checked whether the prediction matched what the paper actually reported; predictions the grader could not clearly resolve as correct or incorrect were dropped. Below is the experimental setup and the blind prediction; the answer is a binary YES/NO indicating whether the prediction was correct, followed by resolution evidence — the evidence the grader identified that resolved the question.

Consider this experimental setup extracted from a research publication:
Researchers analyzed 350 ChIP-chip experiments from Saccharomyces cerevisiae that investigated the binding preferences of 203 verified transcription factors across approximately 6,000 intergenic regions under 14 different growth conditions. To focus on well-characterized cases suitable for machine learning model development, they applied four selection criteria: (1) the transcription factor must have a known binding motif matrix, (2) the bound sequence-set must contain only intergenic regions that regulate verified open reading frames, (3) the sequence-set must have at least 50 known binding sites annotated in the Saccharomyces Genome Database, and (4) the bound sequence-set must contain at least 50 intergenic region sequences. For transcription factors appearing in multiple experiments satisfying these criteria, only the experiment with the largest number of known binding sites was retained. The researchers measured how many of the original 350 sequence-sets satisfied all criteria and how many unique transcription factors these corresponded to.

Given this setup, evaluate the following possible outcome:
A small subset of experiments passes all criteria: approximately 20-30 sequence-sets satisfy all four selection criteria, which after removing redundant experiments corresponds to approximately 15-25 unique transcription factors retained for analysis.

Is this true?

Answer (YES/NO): NO